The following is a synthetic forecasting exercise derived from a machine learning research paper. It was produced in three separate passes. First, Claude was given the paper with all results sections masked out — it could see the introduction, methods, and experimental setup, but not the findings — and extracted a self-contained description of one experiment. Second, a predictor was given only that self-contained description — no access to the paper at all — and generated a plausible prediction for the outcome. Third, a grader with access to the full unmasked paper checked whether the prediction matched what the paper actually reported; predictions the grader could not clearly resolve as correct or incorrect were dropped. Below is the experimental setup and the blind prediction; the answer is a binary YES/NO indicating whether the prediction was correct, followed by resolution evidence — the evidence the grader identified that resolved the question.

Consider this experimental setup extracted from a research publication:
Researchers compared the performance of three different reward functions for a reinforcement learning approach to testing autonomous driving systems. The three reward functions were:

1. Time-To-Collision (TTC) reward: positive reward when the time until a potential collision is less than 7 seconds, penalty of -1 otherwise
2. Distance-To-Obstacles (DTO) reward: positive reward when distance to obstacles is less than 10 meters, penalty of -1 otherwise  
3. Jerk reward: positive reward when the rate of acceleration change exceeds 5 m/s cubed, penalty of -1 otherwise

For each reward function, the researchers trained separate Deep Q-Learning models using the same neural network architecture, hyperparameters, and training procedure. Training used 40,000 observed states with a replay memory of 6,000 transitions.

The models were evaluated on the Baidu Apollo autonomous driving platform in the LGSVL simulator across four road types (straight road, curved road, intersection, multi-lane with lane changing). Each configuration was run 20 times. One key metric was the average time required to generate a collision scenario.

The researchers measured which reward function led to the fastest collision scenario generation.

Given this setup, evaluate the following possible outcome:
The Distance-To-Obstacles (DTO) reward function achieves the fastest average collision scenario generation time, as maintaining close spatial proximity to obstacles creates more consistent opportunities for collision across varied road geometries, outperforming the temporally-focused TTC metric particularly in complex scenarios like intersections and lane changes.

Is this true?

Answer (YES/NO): NO